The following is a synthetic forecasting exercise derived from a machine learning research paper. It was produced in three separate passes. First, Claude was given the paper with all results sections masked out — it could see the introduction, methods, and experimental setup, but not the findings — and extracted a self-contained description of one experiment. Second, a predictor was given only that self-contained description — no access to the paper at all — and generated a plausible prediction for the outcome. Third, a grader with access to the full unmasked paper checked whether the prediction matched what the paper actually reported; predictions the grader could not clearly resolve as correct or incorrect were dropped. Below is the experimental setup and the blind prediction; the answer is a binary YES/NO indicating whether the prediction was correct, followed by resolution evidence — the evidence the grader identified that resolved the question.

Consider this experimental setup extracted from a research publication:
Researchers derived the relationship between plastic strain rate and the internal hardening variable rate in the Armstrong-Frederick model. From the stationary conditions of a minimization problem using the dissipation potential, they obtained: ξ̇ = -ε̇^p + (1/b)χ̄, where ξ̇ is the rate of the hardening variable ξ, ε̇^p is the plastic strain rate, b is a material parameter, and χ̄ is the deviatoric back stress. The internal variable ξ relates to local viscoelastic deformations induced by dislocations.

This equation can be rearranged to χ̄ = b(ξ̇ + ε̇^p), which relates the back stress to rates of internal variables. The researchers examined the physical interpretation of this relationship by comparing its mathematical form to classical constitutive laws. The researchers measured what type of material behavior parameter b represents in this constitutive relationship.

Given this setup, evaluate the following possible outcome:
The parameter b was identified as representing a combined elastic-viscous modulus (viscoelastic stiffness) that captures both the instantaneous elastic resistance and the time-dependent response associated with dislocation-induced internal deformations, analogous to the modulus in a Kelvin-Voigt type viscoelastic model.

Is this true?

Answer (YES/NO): NO